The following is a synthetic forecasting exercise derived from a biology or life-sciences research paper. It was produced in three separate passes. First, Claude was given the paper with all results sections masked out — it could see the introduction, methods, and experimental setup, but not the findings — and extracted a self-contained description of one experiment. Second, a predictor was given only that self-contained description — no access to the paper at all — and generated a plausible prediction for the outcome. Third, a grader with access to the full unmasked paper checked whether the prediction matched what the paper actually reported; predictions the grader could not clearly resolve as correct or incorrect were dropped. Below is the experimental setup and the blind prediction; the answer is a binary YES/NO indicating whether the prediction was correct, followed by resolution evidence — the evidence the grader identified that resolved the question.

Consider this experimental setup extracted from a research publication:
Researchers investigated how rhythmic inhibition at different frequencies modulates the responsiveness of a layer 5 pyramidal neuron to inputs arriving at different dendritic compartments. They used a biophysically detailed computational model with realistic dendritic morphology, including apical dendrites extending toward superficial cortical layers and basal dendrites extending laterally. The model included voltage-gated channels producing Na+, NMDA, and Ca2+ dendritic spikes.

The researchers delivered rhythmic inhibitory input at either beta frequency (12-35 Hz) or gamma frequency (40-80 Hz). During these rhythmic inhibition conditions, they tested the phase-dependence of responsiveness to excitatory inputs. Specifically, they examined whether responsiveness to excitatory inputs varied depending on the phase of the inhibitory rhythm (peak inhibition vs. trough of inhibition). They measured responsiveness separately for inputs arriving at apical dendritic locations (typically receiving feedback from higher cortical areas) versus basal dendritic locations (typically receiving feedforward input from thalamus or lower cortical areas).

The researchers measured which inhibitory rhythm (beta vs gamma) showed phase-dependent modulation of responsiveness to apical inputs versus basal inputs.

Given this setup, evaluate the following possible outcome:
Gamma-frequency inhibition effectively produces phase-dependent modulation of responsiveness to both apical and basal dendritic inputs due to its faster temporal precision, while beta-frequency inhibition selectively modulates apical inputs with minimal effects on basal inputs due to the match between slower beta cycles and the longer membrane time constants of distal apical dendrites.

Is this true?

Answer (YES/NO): NO